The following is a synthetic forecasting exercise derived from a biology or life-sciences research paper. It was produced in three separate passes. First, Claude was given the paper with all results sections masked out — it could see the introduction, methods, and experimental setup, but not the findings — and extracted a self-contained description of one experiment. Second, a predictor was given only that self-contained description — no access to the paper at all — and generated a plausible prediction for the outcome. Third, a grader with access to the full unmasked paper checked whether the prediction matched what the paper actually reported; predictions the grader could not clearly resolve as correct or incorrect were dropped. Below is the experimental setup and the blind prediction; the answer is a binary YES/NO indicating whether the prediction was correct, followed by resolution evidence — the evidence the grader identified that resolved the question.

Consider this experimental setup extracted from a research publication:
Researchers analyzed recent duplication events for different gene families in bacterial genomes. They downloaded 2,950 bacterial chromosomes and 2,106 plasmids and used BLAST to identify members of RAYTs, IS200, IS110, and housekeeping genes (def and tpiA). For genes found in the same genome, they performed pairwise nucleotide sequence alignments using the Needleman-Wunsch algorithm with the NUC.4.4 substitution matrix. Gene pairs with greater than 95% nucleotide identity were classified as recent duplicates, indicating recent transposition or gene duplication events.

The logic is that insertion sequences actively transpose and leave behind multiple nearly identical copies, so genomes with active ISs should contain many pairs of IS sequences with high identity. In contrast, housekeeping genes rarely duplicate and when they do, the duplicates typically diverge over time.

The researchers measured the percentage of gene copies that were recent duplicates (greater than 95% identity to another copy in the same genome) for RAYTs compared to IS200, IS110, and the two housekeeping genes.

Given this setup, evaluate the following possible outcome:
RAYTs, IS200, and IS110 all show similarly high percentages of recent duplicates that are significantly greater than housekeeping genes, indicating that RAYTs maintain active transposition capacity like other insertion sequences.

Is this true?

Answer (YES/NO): NO